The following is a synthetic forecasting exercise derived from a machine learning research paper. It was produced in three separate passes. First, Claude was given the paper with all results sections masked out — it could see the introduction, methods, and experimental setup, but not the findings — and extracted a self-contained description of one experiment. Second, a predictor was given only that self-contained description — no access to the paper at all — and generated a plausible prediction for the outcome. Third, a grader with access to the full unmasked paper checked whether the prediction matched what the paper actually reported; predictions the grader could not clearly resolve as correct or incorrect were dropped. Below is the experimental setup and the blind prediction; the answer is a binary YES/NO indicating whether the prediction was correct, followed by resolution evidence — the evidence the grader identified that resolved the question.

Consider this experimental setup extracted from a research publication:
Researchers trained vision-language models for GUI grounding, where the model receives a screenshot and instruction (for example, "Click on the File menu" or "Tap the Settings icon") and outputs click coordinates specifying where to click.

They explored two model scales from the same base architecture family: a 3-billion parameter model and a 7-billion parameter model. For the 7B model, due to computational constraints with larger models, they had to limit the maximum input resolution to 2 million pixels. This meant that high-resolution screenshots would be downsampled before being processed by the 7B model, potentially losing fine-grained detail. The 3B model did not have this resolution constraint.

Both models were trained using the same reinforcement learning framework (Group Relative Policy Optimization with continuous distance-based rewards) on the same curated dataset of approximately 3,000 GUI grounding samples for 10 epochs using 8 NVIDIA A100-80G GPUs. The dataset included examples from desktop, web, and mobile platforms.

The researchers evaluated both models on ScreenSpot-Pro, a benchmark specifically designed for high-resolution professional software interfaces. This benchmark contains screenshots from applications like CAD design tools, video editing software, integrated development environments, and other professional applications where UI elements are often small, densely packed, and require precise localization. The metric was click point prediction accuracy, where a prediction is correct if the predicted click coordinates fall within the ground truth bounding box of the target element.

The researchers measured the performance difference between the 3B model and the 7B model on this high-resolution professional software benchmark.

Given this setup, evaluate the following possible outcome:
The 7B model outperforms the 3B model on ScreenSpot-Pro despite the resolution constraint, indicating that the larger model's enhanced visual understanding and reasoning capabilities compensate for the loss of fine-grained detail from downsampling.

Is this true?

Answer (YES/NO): YES